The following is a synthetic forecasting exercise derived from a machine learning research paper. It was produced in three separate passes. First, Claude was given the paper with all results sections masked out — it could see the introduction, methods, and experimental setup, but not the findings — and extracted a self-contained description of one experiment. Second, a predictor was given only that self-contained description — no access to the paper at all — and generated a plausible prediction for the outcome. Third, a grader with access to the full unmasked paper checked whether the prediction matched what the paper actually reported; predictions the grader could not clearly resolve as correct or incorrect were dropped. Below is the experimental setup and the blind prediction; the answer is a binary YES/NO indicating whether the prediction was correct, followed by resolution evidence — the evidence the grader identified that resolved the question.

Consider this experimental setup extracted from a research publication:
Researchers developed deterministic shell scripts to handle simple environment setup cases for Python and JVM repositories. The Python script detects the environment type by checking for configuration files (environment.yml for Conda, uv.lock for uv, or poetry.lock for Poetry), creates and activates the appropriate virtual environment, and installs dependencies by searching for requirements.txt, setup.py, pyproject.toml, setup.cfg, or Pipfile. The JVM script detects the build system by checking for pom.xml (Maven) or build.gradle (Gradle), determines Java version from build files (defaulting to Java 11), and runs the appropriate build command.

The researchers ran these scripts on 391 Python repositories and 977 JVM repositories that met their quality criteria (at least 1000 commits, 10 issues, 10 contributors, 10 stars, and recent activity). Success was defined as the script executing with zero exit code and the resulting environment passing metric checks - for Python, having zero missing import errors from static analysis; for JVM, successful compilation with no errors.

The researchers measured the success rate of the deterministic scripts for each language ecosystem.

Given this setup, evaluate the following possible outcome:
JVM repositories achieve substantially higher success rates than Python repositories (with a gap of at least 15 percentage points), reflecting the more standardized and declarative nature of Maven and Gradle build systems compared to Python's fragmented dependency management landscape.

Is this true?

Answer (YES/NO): YES